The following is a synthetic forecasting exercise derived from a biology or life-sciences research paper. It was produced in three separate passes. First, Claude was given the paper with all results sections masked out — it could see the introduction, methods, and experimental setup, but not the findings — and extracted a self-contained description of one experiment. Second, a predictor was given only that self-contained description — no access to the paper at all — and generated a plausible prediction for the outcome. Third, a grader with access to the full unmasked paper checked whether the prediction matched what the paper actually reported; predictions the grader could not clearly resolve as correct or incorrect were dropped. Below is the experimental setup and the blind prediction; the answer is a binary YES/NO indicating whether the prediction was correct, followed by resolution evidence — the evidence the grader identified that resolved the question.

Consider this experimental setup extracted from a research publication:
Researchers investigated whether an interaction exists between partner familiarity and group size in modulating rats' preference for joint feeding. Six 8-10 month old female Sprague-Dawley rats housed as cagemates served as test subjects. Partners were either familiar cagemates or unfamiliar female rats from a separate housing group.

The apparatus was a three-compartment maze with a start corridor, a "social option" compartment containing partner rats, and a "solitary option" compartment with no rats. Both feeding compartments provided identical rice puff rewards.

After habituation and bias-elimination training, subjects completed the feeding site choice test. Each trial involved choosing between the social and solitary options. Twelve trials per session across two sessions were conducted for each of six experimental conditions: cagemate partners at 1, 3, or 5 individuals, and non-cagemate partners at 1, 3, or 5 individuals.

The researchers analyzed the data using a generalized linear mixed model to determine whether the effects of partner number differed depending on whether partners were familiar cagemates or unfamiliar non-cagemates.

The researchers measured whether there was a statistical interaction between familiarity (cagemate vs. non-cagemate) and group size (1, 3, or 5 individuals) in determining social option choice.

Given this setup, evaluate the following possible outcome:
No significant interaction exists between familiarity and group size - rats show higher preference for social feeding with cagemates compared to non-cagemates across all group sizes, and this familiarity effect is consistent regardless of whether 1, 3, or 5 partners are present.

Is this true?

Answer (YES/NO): NO